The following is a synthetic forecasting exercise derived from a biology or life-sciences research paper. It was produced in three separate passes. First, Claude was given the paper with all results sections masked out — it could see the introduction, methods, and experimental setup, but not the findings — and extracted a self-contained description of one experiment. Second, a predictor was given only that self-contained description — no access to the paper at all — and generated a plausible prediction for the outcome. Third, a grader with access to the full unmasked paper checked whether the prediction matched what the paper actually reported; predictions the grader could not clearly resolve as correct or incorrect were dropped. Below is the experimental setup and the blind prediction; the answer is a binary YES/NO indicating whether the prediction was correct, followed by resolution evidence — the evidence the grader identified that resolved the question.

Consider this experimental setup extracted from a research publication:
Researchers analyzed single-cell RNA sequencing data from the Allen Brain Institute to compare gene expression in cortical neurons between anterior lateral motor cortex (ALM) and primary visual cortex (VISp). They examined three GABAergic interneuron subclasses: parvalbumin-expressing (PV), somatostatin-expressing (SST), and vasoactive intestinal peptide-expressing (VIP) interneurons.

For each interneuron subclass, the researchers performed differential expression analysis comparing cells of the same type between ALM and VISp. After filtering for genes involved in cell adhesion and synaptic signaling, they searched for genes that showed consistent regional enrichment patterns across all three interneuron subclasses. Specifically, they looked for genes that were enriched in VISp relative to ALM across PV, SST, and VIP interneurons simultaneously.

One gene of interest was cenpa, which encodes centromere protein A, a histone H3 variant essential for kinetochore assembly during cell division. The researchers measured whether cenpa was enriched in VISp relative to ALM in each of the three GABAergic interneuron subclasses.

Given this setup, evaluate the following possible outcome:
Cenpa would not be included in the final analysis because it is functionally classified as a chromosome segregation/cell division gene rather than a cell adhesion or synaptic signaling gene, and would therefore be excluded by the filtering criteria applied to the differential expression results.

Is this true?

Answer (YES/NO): NO